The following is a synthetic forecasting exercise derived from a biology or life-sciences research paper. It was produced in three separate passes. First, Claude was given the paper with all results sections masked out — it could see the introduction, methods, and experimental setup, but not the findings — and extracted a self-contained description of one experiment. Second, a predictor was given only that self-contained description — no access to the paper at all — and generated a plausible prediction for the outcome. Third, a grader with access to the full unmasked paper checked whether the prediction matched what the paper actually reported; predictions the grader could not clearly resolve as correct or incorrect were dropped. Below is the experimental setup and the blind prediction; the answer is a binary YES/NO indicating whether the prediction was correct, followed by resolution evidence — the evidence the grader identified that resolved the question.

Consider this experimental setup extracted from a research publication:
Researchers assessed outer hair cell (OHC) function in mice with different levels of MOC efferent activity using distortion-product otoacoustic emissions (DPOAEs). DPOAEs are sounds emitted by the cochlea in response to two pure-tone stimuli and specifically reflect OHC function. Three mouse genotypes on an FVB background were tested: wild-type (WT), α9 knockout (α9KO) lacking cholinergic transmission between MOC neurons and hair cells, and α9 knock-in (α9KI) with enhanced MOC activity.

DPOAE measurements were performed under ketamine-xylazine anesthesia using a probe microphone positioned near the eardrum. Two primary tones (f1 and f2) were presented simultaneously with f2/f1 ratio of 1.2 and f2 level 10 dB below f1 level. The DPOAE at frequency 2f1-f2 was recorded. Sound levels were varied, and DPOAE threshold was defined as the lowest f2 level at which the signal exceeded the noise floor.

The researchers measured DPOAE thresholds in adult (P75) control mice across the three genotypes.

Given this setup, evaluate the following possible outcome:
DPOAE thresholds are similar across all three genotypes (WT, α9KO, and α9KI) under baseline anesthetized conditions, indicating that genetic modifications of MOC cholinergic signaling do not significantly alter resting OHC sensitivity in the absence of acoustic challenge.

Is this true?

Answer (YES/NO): NO